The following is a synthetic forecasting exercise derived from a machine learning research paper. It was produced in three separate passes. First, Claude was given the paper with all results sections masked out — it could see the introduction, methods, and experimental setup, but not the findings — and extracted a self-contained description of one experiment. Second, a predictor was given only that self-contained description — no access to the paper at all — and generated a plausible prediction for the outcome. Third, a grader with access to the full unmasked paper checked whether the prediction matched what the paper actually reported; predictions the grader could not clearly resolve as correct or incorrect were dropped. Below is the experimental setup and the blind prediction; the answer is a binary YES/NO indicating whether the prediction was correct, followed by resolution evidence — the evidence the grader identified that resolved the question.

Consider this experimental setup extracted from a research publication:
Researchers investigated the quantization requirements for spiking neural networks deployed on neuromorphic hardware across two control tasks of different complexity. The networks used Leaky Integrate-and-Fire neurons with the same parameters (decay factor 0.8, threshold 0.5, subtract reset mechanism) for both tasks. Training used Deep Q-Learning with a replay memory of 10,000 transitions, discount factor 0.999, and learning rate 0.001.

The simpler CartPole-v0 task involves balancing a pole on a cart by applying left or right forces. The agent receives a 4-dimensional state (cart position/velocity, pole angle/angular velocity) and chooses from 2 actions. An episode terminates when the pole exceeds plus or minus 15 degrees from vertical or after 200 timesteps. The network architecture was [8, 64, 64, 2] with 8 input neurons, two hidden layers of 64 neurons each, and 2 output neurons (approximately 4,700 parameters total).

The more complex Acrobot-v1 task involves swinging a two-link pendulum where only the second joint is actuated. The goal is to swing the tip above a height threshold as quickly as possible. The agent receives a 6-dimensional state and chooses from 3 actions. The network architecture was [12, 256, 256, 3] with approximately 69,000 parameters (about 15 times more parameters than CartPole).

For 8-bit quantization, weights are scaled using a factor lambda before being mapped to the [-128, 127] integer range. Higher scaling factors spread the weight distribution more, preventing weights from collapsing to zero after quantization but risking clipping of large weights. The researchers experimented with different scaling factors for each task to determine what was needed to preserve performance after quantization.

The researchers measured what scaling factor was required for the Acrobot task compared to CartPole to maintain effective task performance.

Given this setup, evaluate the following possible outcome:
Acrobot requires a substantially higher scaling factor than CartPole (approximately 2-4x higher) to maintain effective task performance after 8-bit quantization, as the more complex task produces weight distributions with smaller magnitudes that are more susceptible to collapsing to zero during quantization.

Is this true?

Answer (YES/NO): NO